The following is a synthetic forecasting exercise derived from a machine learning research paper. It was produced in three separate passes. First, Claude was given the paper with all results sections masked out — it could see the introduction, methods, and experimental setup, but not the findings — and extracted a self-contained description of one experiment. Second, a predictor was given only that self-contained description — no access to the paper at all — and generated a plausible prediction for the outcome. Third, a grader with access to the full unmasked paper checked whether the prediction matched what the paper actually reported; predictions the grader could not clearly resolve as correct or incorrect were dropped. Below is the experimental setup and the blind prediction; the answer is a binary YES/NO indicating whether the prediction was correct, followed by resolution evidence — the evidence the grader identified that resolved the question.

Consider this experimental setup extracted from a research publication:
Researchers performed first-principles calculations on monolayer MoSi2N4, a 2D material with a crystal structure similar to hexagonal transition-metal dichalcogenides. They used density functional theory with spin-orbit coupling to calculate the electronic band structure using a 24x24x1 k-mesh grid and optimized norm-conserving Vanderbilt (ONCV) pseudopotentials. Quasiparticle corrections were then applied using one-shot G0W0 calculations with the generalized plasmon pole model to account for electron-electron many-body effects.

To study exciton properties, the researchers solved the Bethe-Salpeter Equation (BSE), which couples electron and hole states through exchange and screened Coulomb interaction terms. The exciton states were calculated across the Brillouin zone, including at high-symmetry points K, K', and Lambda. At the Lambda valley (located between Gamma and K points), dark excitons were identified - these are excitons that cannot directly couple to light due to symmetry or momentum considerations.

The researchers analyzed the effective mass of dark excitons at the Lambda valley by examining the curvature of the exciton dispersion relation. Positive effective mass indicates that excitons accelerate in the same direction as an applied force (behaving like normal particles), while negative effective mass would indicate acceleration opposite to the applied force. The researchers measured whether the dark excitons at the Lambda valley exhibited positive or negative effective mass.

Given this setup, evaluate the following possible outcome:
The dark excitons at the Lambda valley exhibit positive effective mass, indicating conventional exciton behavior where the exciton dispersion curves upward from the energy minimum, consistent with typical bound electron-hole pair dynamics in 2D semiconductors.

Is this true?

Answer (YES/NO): NO